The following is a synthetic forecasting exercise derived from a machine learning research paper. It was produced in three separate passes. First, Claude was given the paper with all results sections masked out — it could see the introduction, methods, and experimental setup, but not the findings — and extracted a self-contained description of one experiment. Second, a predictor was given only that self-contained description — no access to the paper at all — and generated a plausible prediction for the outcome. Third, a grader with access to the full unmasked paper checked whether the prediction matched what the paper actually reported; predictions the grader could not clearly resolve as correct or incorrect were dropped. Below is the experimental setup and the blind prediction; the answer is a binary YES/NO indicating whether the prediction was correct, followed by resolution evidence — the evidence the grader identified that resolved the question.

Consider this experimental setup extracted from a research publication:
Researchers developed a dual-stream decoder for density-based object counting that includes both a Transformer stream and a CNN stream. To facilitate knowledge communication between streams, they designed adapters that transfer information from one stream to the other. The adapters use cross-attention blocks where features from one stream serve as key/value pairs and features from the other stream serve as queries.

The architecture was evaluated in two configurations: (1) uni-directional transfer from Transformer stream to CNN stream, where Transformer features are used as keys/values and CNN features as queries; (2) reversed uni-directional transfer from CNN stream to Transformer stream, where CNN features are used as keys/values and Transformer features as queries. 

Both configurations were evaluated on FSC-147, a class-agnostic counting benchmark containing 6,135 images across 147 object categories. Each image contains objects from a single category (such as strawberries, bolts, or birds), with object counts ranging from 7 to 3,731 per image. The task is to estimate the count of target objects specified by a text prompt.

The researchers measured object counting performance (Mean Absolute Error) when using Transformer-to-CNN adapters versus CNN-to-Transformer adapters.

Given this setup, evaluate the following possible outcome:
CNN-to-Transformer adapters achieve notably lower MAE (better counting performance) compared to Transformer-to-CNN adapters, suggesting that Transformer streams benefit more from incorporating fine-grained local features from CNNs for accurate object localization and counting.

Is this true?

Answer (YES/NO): NO